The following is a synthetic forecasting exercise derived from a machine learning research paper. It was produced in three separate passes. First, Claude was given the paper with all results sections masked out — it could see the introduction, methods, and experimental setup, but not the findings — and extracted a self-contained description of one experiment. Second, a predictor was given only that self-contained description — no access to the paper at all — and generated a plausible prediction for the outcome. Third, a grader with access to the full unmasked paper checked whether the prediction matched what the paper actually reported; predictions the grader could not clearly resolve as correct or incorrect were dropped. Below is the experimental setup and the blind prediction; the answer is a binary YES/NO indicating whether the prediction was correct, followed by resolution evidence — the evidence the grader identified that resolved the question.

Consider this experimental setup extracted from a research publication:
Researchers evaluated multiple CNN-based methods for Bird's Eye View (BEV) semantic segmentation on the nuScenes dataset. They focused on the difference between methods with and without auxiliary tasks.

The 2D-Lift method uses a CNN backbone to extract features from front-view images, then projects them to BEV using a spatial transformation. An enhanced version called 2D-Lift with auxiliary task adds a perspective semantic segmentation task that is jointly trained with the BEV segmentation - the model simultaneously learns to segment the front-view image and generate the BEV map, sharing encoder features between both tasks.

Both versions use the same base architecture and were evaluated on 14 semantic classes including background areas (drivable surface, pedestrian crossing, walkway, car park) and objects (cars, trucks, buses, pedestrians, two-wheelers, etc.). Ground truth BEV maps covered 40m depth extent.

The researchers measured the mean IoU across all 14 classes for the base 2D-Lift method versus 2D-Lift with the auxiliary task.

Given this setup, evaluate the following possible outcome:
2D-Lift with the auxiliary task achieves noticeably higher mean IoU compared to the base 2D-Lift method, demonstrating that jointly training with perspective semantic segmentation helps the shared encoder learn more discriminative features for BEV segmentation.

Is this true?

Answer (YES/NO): NO